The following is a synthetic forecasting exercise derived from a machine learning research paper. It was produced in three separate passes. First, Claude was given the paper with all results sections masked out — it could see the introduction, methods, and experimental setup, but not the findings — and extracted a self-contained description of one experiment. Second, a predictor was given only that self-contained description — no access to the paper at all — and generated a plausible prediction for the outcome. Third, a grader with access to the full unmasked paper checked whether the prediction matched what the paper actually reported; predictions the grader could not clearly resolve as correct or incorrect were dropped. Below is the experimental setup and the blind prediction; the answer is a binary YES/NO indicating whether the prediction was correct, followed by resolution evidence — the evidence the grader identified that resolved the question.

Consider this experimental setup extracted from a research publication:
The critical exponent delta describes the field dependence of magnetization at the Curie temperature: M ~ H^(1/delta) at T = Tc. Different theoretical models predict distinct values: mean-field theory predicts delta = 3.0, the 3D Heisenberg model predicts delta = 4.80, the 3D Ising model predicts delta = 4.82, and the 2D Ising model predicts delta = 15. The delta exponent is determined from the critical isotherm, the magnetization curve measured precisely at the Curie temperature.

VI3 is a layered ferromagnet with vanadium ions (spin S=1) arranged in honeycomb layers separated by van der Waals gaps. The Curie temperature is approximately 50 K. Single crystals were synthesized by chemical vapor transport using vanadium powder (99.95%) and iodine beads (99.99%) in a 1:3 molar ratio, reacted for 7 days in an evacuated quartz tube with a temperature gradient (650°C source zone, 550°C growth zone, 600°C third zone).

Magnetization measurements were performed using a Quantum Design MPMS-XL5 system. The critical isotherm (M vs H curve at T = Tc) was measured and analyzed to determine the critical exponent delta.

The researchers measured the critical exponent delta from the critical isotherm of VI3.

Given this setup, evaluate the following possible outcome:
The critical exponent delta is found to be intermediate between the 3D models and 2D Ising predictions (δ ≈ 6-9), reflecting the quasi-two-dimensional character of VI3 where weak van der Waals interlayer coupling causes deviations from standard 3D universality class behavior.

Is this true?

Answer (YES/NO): NO